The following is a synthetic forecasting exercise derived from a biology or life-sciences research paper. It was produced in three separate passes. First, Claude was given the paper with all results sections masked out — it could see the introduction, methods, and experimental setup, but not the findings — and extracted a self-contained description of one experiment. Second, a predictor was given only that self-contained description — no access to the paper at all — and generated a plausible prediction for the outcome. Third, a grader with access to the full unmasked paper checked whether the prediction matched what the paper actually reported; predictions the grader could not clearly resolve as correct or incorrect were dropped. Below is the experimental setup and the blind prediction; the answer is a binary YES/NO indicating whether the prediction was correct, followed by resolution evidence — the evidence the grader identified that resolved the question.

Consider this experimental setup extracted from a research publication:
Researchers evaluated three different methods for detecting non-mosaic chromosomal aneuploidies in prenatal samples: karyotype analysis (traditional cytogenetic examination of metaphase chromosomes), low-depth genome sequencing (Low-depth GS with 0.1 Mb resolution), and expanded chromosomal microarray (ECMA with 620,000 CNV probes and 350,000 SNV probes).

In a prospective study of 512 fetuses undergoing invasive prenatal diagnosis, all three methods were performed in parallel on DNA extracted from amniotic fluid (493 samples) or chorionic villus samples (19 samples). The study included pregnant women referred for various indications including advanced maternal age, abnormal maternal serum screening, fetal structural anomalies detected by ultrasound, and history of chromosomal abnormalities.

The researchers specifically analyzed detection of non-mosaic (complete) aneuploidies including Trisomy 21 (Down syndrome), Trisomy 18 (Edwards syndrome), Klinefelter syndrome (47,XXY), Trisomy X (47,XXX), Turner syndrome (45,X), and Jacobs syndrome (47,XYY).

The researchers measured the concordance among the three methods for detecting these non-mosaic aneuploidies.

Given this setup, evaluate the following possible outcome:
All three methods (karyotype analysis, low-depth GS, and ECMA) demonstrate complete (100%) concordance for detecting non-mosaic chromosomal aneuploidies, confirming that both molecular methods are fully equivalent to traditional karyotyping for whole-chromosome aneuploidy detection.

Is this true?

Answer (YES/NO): YES